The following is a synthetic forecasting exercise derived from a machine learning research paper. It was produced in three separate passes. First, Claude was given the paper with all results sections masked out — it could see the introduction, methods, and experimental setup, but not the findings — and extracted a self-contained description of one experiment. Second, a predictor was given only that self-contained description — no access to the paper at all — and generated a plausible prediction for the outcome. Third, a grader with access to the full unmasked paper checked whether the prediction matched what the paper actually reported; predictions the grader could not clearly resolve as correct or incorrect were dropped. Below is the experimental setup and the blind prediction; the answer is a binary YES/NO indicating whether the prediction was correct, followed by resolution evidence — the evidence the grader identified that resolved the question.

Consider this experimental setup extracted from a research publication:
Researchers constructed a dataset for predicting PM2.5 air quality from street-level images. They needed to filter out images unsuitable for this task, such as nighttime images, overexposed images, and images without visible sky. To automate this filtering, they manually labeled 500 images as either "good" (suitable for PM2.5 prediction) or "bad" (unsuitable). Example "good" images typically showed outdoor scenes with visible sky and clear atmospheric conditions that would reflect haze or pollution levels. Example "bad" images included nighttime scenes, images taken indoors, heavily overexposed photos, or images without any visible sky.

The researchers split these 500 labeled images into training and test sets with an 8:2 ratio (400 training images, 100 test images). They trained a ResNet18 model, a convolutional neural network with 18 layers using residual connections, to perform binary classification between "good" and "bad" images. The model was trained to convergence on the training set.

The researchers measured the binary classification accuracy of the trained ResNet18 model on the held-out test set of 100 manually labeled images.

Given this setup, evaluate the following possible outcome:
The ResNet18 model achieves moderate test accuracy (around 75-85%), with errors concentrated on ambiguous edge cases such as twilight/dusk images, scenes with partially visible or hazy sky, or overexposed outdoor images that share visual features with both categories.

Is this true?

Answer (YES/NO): NO